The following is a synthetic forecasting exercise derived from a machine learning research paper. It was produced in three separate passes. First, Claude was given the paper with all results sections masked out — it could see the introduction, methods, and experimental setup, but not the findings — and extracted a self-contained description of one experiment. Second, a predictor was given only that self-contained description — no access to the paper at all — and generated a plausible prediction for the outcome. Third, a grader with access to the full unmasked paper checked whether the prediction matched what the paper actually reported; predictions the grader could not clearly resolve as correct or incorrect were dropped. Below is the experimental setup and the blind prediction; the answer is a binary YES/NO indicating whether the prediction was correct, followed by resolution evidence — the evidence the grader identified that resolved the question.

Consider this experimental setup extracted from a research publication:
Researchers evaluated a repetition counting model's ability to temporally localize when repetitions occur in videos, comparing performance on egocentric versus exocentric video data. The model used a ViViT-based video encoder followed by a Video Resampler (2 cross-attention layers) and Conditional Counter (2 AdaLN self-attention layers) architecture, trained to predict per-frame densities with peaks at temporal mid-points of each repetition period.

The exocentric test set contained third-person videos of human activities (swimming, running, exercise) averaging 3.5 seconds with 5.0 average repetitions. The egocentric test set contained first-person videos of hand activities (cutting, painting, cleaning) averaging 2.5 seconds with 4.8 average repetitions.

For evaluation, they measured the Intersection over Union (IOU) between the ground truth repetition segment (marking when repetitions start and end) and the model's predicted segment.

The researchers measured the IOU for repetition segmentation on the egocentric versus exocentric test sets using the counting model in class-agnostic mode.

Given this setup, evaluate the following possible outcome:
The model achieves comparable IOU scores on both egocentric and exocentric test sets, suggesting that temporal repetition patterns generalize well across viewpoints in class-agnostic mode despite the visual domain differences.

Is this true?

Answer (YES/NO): YES